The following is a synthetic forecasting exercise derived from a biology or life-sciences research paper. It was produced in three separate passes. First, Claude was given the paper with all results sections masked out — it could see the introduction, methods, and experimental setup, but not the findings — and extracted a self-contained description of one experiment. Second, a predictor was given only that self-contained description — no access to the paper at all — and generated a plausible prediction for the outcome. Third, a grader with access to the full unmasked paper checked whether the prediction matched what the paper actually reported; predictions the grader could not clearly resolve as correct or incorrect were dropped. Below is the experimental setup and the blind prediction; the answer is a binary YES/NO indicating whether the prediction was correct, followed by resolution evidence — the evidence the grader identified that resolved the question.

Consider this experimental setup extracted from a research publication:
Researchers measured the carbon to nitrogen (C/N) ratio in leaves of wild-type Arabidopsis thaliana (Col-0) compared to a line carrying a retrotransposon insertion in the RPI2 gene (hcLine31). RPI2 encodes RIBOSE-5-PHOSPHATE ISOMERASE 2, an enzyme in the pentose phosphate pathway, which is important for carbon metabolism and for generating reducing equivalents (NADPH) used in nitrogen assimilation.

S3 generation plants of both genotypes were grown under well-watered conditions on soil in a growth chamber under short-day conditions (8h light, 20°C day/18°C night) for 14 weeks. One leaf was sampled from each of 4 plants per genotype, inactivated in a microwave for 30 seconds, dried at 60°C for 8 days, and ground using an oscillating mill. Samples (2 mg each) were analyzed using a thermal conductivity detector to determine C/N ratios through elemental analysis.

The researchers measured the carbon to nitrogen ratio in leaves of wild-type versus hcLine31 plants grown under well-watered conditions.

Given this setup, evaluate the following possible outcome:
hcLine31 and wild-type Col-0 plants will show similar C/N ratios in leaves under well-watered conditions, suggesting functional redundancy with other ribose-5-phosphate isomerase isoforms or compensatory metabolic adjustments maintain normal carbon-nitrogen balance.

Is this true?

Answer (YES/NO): NO